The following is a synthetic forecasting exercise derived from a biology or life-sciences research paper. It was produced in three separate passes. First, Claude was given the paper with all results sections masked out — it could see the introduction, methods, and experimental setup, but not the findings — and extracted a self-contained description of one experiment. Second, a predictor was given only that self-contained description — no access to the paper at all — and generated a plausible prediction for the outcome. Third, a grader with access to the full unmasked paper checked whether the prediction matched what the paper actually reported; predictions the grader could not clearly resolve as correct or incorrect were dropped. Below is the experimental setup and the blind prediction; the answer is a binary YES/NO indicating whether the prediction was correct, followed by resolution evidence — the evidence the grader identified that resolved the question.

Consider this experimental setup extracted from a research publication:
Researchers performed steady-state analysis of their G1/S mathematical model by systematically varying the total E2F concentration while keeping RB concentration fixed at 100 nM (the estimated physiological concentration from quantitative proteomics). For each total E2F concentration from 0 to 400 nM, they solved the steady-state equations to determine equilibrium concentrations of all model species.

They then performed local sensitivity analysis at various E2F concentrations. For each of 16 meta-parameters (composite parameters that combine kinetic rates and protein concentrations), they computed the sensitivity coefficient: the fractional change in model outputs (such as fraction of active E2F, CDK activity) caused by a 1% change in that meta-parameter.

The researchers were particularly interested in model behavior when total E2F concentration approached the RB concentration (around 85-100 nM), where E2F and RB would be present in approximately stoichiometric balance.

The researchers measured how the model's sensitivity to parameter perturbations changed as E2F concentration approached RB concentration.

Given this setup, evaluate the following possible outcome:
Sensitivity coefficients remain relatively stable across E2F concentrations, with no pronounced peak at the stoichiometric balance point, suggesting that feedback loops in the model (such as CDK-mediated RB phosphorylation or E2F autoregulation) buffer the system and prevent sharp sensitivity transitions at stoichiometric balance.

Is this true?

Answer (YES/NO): NO